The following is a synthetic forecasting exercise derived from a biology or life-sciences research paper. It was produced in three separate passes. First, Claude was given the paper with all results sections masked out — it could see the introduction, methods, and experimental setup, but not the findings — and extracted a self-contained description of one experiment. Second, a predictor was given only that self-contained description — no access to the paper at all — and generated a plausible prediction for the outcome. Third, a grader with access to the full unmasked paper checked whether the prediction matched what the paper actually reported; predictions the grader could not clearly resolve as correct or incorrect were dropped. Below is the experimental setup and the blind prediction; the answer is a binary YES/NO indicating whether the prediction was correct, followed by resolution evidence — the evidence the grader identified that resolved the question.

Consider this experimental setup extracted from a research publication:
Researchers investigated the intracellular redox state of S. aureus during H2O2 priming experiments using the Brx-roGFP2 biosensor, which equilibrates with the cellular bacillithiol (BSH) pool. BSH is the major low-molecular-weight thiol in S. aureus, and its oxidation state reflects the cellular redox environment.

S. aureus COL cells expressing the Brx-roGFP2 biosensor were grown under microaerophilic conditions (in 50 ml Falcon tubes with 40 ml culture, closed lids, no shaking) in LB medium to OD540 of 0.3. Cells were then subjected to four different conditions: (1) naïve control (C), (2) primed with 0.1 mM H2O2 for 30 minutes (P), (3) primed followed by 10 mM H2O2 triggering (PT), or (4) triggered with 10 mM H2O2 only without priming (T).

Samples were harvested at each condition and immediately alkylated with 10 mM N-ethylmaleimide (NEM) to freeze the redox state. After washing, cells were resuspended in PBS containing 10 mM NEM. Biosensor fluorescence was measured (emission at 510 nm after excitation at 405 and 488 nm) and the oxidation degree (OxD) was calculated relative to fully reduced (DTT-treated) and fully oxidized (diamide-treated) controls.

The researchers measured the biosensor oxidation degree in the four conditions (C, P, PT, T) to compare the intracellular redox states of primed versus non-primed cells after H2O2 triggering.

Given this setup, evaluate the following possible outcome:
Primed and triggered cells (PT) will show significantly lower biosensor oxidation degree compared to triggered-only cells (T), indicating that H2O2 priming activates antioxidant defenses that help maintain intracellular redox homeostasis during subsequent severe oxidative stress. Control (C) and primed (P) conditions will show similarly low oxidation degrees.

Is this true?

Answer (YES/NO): NO